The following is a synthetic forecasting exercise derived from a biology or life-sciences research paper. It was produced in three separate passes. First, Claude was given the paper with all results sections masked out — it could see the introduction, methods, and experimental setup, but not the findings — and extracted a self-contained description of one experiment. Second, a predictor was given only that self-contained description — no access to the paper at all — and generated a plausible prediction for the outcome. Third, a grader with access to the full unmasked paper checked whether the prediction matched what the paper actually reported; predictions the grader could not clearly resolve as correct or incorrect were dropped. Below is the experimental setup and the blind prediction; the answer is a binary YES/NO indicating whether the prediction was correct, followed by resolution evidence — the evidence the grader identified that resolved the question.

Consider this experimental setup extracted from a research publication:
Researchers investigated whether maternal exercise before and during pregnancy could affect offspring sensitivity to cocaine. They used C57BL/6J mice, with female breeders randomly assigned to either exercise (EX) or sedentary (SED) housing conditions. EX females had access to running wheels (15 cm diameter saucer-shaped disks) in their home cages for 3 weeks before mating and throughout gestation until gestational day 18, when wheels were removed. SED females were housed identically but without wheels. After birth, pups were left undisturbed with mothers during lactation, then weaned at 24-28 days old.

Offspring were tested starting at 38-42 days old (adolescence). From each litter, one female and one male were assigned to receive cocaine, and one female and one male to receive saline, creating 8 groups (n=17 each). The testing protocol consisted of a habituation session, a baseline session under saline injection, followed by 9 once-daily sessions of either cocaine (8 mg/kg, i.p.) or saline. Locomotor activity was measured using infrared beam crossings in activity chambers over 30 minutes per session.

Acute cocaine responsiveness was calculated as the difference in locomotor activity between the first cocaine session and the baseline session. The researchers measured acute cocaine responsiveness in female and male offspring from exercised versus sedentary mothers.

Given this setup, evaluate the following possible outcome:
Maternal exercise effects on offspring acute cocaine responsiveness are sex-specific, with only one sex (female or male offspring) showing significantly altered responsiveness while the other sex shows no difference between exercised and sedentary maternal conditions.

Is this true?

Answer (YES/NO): YES